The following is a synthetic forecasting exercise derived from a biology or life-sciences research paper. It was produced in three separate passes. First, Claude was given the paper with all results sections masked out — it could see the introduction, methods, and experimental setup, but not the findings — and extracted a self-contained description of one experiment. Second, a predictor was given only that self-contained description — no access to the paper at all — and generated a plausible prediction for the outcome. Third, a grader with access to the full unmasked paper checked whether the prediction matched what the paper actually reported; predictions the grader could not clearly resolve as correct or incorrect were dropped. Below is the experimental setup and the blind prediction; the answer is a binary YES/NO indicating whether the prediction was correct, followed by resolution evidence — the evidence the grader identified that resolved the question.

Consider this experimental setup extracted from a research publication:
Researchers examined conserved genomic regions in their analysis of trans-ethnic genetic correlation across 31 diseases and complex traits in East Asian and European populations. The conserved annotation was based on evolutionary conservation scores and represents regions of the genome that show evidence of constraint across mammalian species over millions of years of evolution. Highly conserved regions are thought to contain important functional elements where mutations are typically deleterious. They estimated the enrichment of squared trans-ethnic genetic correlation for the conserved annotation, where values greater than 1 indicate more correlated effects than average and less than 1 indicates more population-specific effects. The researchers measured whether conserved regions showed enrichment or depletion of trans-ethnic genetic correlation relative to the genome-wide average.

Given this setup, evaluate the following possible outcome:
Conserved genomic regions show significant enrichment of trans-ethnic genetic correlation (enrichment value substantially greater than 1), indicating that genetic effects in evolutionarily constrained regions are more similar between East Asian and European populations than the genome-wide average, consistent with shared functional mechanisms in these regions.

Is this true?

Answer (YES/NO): NO